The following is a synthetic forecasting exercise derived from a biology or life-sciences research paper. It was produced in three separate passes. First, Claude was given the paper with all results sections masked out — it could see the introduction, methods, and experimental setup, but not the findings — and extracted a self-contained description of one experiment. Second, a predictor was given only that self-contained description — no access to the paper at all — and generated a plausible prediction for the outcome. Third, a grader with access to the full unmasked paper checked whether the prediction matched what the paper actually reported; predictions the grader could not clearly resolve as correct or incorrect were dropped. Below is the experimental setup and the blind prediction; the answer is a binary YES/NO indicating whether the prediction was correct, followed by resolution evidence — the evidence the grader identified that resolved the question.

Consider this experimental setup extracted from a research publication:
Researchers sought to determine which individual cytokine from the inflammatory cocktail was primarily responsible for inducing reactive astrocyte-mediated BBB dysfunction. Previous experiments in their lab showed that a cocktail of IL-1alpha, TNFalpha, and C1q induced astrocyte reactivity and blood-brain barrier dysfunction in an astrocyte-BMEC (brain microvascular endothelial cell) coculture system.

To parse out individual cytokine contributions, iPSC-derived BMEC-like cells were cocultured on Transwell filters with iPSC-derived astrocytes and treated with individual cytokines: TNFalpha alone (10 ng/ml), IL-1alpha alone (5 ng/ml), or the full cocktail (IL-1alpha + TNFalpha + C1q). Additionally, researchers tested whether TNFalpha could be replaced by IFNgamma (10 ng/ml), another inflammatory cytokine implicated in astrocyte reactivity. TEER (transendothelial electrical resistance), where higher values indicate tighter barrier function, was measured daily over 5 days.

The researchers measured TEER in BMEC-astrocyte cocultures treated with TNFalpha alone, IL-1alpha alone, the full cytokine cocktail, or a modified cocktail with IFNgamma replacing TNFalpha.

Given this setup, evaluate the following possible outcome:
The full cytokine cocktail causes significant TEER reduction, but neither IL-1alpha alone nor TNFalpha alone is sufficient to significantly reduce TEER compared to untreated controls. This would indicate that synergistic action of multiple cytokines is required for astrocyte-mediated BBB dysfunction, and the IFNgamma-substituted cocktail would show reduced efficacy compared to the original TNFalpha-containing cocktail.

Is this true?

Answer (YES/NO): NO